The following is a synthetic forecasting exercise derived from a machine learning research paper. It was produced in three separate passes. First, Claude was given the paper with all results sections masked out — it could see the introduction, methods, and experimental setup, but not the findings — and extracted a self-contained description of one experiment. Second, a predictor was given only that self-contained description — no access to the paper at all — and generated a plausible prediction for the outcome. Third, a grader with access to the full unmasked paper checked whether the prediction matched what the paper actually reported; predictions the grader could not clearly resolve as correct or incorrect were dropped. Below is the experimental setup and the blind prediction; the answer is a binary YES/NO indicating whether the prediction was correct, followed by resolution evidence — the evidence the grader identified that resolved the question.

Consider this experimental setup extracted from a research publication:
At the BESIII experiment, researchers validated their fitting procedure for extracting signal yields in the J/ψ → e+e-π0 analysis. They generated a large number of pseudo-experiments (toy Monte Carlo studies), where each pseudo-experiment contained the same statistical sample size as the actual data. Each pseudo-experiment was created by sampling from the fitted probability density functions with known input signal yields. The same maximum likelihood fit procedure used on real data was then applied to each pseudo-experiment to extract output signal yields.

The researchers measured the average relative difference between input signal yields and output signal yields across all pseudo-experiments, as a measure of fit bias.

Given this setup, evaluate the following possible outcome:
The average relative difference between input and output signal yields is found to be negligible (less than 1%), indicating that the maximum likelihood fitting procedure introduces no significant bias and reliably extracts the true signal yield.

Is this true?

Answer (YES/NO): YES